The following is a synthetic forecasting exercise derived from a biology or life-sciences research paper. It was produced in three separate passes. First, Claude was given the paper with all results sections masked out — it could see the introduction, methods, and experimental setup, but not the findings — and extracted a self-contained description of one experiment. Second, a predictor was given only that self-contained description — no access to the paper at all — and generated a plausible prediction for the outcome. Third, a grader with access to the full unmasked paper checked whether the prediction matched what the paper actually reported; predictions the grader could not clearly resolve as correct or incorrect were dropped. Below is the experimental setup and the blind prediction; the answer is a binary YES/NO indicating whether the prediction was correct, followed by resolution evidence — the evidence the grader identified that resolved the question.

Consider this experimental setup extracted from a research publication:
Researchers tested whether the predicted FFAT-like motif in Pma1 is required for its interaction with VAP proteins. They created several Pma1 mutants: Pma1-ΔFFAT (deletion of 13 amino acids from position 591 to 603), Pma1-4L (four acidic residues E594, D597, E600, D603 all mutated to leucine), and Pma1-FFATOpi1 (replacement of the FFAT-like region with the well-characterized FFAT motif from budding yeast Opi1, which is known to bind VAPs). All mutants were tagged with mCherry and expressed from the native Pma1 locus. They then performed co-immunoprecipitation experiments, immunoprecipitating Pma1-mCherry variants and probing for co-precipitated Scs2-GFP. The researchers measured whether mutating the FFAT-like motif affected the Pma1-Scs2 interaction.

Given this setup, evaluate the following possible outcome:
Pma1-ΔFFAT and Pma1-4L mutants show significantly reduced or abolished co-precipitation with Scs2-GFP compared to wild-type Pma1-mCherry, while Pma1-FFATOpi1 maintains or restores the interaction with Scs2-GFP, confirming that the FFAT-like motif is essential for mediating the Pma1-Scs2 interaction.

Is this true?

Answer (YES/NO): NO